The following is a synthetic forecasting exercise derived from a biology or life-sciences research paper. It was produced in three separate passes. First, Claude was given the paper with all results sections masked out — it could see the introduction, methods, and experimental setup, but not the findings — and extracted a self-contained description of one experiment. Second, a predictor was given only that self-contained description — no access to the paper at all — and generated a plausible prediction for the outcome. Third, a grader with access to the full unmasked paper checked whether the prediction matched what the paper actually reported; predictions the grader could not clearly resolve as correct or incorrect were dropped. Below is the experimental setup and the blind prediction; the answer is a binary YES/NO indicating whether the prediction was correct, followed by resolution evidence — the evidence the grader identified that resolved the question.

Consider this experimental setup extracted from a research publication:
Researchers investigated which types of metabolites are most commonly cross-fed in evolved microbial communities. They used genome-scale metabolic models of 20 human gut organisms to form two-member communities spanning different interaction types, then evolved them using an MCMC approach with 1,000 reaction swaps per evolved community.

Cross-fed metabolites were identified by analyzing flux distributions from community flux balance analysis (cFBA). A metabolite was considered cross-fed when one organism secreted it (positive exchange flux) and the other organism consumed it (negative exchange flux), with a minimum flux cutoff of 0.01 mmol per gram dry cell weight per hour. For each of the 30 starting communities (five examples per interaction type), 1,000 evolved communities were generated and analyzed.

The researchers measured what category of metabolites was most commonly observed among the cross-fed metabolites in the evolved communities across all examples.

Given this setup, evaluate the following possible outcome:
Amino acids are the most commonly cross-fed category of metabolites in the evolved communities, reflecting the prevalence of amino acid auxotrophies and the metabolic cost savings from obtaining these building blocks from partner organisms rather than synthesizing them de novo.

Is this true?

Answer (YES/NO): YES